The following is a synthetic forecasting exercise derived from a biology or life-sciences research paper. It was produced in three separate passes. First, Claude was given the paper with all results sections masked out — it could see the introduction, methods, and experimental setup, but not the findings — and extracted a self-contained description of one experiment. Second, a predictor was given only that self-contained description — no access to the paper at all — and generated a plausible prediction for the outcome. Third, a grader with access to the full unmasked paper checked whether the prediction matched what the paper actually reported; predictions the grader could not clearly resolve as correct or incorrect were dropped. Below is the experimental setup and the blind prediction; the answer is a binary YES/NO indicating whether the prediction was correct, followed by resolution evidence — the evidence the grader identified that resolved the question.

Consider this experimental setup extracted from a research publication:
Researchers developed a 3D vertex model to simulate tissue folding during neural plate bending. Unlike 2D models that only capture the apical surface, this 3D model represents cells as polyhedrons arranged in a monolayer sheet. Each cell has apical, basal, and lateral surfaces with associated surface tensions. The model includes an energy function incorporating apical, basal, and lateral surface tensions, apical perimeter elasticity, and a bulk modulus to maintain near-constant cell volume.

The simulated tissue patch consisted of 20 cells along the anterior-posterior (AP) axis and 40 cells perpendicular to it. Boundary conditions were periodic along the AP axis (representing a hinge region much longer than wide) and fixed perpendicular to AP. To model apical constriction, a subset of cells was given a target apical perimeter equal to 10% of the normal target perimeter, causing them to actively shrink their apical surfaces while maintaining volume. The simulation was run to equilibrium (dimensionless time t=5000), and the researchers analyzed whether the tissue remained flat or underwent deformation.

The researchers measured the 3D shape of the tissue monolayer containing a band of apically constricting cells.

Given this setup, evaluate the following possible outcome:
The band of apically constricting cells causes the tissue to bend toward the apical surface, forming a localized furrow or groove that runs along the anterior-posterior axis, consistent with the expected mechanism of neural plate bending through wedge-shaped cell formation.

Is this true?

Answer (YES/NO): YES